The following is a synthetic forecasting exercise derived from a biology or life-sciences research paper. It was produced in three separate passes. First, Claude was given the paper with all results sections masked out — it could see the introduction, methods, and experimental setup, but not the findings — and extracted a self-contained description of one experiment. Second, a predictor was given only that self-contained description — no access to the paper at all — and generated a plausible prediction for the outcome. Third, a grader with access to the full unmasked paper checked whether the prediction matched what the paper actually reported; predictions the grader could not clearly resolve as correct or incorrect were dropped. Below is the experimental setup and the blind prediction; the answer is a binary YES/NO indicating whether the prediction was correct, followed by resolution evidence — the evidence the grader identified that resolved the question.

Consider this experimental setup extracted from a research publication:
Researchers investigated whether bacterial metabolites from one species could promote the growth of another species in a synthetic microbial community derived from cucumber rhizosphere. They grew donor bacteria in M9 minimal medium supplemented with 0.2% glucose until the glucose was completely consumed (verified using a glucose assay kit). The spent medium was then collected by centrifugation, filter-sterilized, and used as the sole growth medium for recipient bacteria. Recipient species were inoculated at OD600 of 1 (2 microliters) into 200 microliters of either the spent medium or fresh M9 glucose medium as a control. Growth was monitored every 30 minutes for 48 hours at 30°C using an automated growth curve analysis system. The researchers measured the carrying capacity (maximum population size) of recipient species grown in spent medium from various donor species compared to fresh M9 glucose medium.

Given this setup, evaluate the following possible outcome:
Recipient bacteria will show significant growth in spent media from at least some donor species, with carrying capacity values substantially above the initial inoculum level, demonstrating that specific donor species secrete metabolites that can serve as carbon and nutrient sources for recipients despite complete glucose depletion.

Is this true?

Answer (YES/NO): YES